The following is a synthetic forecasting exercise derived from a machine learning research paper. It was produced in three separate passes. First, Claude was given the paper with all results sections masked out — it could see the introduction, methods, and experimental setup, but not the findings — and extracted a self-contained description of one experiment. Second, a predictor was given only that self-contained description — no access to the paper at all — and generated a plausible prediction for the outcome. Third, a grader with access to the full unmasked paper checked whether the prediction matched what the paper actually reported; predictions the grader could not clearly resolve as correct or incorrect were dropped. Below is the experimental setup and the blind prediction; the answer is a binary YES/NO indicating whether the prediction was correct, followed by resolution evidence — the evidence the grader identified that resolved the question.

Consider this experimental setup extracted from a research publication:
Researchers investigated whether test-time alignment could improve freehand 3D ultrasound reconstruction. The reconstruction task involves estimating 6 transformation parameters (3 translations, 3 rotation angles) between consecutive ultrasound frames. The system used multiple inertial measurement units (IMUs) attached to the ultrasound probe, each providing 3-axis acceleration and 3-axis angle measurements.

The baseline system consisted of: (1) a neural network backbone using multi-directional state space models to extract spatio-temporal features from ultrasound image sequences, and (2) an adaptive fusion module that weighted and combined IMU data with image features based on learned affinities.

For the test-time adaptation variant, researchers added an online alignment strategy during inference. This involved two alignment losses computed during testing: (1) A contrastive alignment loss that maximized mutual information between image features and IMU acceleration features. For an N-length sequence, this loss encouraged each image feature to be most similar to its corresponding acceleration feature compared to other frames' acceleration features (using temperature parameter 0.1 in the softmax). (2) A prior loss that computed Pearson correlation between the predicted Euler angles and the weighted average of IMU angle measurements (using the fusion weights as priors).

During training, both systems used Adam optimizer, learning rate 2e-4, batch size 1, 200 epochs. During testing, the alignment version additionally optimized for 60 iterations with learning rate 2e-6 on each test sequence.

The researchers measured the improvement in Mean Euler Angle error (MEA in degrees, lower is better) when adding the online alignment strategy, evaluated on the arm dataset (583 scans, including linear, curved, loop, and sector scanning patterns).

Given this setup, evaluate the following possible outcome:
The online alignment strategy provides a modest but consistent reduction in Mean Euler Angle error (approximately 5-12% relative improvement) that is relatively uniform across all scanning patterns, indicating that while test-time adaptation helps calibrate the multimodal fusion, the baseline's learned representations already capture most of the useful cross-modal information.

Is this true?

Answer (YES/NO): NO